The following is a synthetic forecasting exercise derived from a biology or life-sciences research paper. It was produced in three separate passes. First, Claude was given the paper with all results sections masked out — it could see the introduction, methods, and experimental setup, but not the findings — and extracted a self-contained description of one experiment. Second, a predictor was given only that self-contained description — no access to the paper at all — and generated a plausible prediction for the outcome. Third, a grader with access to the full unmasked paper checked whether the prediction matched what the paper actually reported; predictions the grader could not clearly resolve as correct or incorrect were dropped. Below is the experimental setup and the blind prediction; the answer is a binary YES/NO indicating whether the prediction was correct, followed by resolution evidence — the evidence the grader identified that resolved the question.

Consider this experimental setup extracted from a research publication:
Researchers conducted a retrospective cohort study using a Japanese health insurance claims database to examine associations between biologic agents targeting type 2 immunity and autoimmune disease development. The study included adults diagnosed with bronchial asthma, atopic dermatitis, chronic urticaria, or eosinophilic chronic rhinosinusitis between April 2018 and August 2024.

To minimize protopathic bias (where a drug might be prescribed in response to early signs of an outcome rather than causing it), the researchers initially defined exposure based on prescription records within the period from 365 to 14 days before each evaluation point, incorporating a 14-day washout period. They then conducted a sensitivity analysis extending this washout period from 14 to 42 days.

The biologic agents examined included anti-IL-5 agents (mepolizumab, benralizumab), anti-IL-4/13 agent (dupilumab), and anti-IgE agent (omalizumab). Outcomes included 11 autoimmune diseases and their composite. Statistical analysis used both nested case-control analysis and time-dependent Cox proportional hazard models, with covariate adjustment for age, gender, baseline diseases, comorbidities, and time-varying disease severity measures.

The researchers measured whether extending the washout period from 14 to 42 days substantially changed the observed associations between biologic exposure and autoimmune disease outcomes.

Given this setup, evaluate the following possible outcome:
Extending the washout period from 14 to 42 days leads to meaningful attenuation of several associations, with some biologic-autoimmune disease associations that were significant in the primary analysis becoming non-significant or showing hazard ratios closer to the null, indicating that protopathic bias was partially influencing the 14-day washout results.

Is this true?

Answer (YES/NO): NO